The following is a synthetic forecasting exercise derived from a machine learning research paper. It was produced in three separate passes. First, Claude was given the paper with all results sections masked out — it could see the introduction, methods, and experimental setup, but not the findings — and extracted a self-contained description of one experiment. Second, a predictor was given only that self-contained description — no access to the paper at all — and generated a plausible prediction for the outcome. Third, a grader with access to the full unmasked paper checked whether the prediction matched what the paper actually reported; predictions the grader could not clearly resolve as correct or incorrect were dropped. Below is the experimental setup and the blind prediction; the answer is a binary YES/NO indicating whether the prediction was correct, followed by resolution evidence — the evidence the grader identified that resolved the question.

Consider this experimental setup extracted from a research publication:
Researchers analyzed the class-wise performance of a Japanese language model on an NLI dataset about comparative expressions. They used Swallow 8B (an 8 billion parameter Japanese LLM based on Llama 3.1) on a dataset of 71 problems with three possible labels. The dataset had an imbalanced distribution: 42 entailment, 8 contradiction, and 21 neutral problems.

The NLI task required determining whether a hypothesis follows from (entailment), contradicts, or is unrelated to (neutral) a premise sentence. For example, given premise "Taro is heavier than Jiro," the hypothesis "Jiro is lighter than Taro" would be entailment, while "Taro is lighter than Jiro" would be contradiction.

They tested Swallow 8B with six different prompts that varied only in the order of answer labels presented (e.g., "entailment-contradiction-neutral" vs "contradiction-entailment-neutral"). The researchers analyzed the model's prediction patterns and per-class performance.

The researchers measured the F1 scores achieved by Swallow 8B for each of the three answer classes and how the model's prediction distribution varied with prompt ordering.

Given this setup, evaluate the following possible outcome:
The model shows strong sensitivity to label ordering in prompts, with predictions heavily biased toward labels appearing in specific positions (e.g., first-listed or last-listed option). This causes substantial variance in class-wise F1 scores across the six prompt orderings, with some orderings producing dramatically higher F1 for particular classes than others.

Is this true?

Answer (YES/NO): YES